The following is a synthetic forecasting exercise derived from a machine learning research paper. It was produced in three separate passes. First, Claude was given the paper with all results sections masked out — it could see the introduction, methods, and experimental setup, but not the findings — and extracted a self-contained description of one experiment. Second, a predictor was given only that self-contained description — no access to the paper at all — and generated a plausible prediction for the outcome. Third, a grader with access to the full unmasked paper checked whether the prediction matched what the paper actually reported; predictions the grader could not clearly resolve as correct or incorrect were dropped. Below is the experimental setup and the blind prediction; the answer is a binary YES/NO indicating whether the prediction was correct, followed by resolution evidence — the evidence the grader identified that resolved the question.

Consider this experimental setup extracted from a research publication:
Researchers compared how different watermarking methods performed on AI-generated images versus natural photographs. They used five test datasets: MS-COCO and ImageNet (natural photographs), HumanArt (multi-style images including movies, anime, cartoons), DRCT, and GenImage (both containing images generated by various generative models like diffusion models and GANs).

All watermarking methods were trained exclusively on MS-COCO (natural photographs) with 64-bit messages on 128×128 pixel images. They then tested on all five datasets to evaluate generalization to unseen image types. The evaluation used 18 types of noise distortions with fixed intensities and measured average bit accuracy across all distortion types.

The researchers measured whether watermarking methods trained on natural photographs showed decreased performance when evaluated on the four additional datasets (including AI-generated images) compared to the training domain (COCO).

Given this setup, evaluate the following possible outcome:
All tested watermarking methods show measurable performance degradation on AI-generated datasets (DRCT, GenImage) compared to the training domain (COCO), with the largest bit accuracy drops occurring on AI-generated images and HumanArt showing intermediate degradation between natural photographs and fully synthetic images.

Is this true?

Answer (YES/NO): NO